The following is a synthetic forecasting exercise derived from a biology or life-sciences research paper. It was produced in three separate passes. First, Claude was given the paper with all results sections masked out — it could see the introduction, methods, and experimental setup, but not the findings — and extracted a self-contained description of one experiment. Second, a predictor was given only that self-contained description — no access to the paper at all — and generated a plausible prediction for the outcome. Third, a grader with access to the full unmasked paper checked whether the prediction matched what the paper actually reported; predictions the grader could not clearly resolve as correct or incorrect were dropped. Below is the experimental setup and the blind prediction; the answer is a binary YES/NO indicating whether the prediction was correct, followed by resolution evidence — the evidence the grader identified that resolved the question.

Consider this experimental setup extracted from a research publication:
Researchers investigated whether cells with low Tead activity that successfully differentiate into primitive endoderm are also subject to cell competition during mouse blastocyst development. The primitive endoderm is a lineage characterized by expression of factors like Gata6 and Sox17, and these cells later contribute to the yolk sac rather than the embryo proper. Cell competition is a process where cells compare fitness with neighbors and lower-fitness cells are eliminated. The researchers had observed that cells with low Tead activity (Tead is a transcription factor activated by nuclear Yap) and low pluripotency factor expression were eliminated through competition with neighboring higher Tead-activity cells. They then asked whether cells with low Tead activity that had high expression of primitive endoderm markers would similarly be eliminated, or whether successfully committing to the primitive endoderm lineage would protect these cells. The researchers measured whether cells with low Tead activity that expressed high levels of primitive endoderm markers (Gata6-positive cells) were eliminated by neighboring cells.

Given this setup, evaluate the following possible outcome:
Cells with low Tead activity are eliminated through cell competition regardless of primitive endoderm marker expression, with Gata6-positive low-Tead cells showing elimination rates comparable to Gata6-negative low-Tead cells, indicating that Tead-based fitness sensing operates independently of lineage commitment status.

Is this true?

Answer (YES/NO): NO